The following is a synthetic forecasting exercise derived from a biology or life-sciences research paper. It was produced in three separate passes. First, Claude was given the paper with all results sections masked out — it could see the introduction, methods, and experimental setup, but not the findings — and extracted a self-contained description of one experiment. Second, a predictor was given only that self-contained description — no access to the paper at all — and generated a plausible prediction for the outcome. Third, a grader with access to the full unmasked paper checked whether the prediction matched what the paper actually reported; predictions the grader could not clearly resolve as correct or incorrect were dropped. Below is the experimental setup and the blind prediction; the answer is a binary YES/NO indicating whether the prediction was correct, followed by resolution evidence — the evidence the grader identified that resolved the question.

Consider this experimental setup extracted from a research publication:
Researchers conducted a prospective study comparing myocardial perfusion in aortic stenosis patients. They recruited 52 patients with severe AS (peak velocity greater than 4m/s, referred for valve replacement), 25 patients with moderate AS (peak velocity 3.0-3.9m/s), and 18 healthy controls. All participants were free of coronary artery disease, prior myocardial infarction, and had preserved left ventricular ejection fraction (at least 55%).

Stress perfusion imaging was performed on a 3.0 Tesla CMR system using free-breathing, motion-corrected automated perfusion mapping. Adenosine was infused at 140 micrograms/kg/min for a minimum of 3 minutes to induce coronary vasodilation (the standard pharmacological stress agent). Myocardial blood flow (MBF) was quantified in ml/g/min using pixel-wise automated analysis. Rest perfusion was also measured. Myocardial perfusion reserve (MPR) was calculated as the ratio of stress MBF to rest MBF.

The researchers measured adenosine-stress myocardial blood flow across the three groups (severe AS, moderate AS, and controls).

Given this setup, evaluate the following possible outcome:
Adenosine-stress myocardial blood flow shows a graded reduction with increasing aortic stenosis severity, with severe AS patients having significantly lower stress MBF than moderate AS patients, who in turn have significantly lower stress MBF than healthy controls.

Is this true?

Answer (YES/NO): NO